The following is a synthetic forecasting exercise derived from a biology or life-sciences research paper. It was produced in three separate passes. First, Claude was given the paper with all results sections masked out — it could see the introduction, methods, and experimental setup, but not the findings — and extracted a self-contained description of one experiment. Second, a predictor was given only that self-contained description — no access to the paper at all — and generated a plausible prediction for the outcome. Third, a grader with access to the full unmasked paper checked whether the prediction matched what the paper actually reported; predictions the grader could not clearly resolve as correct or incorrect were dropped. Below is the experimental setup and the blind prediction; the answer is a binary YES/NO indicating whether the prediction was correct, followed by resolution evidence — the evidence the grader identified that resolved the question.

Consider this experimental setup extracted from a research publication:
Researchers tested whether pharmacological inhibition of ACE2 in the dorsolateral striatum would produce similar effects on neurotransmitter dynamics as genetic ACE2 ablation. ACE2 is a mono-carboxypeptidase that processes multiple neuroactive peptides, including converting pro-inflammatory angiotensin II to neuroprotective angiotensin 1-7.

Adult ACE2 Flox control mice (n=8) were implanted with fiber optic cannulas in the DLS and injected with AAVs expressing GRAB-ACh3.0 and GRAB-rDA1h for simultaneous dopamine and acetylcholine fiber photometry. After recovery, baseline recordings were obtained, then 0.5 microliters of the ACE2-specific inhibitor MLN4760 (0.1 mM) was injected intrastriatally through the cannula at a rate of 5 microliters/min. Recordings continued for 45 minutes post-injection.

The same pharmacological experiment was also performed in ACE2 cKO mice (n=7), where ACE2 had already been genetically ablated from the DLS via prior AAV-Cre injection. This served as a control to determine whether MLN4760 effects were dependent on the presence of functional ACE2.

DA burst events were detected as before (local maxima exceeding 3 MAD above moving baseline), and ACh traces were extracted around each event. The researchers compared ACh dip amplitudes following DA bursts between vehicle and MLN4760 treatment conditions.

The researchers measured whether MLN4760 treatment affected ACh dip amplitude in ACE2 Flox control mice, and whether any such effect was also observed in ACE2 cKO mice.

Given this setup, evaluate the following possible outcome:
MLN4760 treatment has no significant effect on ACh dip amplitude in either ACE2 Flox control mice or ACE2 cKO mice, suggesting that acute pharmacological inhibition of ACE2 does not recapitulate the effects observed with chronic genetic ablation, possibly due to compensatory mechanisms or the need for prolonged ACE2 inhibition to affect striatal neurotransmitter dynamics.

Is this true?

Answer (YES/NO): NO